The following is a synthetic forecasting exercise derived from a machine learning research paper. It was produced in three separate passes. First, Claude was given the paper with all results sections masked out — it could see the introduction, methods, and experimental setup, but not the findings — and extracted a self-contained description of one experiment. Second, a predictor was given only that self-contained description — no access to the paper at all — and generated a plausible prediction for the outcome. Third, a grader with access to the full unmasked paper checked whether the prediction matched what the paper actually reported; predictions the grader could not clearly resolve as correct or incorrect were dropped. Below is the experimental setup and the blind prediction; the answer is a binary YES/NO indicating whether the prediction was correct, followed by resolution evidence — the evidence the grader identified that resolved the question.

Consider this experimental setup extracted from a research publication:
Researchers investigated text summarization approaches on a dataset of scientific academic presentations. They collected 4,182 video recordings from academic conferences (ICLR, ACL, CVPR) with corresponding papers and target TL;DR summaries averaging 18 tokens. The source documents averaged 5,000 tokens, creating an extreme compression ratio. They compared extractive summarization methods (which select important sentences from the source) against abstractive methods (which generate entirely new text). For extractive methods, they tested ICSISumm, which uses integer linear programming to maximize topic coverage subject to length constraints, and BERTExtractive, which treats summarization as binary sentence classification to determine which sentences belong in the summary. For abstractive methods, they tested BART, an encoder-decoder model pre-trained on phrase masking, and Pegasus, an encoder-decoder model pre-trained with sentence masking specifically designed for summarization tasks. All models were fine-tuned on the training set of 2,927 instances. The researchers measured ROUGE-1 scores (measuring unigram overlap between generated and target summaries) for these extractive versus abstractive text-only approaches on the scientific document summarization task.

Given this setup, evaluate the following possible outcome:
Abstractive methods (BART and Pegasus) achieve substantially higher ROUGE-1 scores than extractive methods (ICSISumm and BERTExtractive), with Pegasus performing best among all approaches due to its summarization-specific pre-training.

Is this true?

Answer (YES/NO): NO